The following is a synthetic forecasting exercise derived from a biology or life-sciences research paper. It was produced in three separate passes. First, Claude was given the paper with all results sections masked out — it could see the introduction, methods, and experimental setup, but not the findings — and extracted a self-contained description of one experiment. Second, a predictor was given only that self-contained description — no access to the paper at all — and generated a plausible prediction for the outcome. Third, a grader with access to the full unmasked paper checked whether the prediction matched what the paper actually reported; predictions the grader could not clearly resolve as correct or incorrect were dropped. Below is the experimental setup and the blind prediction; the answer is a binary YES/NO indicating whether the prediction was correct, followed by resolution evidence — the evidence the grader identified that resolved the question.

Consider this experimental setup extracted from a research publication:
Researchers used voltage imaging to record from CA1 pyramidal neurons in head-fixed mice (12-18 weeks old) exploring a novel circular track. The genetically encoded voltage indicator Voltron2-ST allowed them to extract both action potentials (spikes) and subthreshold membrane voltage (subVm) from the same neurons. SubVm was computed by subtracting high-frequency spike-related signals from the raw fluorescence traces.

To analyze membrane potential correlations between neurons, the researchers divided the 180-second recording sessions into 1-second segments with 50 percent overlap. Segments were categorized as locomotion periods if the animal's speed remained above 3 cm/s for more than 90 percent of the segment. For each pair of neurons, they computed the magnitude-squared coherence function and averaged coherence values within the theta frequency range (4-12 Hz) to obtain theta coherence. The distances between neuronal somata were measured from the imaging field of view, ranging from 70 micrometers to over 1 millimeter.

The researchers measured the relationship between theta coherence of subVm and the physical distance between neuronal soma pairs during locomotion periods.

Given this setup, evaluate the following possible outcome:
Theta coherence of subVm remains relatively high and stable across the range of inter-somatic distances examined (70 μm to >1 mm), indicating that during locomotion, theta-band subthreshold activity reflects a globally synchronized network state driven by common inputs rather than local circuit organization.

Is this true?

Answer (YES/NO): NO